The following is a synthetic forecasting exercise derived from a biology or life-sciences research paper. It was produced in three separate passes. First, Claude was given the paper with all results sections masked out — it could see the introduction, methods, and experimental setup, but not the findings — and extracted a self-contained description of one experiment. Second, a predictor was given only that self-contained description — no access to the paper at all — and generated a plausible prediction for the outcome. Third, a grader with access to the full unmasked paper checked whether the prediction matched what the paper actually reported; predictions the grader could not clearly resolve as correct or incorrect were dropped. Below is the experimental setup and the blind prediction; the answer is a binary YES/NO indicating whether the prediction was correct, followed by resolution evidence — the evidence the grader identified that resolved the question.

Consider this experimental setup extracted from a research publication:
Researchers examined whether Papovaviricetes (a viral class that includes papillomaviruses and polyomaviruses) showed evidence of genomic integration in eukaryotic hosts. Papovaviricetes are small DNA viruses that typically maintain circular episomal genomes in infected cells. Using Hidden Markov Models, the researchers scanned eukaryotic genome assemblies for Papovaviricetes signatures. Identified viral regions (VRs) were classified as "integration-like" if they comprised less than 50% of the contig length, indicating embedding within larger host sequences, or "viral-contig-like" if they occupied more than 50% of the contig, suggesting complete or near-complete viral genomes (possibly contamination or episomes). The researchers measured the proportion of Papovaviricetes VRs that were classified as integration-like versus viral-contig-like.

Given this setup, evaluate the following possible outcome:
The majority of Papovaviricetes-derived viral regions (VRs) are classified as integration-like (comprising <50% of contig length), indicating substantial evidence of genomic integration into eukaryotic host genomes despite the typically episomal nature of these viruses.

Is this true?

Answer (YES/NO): NO